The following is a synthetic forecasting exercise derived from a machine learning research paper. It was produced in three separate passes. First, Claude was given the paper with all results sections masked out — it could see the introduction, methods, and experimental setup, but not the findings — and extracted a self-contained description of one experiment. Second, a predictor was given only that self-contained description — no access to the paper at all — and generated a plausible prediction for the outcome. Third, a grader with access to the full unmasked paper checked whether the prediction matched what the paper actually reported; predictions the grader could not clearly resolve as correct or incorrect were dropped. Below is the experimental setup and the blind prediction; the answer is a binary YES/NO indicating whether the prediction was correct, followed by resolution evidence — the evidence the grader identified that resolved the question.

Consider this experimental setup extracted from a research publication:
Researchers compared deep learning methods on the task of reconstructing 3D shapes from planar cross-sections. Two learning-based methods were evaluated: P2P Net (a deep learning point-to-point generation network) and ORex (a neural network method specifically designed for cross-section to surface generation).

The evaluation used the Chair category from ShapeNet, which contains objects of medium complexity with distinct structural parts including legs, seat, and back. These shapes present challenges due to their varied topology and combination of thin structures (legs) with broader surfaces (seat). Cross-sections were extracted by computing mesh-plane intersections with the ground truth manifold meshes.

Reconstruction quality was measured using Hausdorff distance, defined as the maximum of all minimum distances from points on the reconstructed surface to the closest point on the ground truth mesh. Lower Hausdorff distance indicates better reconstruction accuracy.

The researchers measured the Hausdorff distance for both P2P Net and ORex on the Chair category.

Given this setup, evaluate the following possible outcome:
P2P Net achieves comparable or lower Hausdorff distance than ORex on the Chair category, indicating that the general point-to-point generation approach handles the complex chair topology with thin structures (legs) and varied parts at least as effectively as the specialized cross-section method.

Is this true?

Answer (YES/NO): YES